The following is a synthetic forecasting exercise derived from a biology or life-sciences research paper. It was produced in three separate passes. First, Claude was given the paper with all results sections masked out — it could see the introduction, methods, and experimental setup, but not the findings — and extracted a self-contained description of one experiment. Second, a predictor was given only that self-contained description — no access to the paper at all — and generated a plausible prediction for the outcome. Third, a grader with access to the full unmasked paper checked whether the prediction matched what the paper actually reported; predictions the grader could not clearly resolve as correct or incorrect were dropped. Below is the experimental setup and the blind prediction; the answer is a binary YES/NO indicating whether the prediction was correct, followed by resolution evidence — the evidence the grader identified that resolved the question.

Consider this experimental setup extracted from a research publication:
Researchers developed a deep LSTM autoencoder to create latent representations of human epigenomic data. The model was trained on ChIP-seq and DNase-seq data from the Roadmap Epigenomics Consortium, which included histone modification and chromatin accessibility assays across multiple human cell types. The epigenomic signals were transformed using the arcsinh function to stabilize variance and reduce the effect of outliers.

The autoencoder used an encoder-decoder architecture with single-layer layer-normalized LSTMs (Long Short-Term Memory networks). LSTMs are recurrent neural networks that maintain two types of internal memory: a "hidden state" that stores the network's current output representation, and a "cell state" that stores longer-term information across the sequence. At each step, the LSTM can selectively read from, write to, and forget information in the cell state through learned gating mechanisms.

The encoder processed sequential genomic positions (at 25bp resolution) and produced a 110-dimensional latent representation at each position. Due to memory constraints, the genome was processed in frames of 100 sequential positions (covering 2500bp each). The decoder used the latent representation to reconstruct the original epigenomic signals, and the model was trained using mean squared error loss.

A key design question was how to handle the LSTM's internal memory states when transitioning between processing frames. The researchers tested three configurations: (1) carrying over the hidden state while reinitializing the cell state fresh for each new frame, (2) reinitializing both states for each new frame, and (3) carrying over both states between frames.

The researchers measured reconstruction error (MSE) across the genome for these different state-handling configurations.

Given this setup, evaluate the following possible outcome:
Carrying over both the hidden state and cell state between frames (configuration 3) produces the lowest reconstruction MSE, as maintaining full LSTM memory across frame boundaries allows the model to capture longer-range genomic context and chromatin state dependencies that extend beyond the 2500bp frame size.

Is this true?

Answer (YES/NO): NO